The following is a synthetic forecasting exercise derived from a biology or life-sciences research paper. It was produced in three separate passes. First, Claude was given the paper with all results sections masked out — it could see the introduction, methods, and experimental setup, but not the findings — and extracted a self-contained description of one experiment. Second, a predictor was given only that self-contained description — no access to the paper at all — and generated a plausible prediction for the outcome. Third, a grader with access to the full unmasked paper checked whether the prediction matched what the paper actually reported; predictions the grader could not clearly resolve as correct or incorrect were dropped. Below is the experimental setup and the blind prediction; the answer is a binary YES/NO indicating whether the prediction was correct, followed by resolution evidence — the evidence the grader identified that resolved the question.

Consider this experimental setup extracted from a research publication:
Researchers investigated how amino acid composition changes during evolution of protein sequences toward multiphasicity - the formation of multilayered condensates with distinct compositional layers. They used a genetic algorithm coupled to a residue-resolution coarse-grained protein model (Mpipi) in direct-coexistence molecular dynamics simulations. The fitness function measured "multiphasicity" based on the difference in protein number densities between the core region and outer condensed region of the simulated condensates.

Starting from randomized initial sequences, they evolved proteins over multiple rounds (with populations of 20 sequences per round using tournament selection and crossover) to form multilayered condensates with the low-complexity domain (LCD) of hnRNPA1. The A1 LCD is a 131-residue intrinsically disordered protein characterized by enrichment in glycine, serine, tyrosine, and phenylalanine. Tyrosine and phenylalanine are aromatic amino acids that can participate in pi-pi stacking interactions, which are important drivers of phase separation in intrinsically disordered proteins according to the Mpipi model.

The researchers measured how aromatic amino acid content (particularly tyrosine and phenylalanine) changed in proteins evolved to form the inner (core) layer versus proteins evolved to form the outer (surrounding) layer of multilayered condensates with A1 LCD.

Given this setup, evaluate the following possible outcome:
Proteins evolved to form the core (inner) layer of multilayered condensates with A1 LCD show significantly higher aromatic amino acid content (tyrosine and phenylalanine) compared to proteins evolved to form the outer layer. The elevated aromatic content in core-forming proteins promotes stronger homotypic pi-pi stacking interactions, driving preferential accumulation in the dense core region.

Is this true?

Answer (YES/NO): YES